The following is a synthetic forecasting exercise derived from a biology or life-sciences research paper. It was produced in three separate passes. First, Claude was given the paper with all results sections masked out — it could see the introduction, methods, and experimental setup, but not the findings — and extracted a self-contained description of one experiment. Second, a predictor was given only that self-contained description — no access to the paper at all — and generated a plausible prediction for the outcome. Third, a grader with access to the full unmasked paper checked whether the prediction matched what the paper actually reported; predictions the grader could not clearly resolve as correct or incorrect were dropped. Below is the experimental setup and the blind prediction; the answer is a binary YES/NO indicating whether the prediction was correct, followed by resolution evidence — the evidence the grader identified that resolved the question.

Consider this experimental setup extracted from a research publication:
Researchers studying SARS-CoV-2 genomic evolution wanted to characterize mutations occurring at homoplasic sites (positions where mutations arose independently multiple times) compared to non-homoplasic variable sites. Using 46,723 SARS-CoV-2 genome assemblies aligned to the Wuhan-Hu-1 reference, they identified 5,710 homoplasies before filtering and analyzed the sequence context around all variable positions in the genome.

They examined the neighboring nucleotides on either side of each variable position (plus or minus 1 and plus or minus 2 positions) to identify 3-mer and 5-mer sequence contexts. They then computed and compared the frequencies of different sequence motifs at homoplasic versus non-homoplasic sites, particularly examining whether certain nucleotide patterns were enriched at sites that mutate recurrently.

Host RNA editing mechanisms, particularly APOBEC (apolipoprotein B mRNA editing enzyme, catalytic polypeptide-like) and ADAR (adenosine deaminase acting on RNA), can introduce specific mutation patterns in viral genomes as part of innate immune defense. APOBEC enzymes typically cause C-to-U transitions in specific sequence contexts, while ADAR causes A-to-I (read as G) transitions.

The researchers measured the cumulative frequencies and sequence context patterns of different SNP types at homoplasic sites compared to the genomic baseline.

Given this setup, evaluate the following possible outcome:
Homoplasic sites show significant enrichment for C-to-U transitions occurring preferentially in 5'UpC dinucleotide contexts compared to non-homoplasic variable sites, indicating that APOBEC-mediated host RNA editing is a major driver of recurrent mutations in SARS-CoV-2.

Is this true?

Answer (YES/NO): NO